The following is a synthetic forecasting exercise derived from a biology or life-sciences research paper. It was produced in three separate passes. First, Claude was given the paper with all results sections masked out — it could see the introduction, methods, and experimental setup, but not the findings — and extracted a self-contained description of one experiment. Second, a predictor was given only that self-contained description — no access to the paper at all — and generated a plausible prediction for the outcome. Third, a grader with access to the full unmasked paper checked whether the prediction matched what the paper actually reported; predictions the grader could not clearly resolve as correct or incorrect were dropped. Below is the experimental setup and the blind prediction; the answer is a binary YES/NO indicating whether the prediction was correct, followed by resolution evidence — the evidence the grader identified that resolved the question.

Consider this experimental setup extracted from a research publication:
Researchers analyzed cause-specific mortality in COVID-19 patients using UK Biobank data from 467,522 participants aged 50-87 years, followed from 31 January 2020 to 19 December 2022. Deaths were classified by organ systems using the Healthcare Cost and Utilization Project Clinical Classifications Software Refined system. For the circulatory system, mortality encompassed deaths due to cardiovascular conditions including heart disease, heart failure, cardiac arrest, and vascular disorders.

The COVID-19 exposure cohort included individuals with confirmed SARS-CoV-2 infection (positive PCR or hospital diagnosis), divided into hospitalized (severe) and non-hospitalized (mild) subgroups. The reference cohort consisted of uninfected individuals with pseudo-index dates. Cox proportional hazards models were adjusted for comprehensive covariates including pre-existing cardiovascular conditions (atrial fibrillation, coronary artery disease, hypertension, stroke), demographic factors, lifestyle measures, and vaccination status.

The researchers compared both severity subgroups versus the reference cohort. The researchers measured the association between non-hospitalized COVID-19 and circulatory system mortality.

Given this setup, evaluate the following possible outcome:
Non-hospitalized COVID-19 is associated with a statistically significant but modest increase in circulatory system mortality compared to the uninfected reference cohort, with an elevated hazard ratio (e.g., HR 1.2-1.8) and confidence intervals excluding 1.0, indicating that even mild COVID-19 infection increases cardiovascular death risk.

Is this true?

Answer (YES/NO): NO